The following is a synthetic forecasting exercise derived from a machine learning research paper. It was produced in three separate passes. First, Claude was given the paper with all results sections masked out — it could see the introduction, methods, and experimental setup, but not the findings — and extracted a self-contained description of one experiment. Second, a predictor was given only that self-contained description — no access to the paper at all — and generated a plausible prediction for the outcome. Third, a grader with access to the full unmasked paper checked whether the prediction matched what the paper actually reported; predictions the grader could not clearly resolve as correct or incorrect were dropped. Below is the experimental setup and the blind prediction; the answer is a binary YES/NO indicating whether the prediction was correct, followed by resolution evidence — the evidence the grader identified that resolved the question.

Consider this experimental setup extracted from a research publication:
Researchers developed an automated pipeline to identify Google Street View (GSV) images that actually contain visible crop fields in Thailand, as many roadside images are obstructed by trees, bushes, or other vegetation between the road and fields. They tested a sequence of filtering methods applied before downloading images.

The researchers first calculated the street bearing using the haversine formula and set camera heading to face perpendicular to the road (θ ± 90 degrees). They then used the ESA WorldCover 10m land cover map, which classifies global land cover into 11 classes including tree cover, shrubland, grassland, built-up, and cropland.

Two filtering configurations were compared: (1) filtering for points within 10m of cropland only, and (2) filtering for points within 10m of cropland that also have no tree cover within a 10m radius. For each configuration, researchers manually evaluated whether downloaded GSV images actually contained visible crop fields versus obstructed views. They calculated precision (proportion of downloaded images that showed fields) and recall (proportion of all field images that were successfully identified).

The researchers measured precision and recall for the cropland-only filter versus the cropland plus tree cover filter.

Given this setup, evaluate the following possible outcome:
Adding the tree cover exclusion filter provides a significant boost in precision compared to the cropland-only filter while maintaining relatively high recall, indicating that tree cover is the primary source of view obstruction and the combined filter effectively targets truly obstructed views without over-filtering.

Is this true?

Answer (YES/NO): NO